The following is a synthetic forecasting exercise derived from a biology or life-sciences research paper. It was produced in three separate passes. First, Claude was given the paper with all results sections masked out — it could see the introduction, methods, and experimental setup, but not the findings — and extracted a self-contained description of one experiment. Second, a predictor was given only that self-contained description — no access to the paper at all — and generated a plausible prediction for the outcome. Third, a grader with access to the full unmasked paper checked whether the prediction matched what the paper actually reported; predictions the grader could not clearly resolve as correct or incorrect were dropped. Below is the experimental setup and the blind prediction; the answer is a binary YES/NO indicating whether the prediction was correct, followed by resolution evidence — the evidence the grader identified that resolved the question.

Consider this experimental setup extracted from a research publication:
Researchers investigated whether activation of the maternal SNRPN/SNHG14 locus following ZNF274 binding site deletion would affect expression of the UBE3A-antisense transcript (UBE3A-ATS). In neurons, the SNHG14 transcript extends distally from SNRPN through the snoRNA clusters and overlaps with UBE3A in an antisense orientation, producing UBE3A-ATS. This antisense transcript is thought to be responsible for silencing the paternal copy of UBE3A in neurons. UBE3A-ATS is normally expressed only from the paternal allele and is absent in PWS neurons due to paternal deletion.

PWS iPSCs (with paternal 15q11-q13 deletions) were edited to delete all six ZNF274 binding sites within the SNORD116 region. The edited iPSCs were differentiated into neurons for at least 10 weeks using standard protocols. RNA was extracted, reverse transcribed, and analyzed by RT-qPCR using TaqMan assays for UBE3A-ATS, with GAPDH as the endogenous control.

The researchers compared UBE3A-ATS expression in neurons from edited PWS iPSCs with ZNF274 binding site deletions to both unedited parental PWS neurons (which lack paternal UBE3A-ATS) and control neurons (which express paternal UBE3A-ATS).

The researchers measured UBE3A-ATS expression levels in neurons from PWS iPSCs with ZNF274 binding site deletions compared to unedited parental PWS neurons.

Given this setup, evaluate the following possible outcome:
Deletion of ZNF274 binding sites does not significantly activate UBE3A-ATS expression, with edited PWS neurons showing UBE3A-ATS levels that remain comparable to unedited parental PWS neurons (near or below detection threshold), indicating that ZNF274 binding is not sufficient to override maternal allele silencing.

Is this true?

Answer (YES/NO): NO